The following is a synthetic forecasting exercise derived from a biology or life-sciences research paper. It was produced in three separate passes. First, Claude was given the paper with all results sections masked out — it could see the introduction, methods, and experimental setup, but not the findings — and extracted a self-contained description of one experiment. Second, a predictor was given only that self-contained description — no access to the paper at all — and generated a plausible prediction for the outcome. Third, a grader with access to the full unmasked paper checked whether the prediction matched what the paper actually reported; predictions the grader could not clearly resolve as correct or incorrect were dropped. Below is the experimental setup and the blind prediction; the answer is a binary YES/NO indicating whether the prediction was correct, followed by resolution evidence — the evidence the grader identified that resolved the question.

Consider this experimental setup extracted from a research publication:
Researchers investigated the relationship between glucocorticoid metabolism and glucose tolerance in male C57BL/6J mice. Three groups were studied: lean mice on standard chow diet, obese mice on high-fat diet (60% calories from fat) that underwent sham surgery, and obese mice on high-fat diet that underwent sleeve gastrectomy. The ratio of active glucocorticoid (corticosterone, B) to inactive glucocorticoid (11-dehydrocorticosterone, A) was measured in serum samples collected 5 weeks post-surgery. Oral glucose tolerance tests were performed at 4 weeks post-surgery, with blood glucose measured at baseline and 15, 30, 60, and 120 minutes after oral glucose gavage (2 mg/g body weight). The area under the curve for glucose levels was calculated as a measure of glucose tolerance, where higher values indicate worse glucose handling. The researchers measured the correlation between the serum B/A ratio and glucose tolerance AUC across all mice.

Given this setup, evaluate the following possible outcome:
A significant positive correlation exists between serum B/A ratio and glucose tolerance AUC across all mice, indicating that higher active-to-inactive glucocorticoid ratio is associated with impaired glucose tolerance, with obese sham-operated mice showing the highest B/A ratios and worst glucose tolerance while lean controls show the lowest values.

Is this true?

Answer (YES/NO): YES